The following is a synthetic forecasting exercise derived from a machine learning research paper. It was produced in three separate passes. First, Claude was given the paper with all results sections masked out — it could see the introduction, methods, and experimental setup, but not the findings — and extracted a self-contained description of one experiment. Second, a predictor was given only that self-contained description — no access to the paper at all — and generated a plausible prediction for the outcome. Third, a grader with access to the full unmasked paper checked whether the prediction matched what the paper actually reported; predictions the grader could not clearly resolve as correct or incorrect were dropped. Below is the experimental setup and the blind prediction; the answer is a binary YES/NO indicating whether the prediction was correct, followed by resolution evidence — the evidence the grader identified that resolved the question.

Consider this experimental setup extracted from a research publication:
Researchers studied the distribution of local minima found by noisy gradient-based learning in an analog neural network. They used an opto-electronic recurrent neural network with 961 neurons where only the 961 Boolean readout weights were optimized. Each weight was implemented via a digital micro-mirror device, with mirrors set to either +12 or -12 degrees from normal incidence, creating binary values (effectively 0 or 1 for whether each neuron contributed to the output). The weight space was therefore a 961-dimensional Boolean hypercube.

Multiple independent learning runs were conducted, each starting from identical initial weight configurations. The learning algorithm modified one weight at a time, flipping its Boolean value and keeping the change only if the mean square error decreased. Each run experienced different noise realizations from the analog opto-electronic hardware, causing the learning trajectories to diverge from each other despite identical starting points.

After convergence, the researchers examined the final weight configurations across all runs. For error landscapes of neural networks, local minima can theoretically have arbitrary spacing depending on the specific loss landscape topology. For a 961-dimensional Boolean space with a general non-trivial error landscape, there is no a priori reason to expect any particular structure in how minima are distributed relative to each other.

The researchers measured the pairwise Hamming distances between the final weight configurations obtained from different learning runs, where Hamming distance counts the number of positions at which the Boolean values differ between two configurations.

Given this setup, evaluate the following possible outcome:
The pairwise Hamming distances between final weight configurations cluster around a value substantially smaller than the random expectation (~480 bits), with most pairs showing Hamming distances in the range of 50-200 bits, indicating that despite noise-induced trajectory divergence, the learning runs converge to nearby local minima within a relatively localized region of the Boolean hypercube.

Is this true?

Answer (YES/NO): NO